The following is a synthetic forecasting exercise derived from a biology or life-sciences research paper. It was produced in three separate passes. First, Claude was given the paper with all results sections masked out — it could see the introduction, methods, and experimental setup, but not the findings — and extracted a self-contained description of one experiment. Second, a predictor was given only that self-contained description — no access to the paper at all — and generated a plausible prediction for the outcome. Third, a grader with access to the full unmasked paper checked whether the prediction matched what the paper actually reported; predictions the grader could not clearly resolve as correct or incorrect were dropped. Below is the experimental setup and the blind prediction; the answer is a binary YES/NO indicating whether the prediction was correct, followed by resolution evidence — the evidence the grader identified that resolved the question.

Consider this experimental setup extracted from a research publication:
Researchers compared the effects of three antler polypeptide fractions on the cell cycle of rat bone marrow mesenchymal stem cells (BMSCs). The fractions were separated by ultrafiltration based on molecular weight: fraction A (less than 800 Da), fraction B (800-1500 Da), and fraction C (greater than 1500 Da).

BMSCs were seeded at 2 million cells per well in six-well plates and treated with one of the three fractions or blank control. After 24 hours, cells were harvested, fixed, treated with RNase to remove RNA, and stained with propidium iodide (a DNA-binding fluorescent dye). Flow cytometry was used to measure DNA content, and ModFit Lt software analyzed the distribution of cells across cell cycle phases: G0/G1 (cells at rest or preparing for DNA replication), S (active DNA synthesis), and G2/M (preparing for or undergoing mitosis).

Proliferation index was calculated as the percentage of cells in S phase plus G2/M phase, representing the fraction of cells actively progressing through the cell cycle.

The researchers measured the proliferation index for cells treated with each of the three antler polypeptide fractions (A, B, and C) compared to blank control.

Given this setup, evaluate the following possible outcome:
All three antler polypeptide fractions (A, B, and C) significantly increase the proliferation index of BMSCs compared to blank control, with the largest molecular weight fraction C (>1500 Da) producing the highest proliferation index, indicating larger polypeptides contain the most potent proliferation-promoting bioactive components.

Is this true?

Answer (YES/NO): NO